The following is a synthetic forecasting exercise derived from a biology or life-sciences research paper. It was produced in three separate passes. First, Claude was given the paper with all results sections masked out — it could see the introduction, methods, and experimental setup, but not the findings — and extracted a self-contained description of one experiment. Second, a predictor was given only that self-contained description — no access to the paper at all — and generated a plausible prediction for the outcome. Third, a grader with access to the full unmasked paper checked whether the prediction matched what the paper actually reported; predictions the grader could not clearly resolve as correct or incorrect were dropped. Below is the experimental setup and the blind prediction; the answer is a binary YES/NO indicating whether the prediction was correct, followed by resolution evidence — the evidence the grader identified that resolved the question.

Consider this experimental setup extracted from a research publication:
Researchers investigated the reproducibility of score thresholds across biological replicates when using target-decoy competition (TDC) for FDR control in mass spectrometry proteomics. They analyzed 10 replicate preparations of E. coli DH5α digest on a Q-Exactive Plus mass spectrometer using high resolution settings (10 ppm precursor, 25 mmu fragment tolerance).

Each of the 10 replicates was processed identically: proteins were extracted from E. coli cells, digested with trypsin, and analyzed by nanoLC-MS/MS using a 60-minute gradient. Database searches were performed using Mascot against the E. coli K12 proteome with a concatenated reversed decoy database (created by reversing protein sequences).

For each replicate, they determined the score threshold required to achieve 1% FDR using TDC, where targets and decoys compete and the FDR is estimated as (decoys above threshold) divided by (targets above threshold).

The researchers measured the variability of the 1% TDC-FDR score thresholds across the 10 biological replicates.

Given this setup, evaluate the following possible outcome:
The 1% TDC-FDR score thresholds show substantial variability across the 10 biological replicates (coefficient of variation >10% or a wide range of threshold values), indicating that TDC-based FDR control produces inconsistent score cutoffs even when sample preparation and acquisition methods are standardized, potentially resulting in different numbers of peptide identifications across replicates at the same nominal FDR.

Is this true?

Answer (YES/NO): YES